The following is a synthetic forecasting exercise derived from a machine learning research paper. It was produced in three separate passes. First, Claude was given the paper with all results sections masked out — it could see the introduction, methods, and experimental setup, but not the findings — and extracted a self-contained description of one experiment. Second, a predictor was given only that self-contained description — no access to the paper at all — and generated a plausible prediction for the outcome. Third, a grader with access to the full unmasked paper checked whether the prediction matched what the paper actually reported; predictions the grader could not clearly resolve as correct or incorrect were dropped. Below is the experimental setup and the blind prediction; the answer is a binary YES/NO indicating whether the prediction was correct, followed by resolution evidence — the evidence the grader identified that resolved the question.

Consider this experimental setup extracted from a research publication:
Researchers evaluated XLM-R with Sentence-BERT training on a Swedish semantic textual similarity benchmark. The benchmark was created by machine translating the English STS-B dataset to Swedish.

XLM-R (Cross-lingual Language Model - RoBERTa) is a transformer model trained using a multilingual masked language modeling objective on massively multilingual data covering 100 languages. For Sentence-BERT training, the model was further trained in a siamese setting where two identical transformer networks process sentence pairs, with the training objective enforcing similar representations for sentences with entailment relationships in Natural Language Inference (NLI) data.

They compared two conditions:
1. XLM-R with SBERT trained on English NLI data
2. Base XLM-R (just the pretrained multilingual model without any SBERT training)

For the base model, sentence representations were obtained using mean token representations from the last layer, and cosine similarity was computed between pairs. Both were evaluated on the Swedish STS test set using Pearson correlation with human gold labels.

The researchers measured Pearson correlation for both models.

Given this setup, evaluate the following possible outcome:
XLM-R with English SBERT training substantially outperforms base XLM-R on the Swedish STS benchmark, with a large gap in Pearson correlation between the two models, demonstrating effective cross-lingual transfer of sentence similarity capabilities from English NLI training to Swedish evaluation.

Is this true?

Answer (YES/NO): YES